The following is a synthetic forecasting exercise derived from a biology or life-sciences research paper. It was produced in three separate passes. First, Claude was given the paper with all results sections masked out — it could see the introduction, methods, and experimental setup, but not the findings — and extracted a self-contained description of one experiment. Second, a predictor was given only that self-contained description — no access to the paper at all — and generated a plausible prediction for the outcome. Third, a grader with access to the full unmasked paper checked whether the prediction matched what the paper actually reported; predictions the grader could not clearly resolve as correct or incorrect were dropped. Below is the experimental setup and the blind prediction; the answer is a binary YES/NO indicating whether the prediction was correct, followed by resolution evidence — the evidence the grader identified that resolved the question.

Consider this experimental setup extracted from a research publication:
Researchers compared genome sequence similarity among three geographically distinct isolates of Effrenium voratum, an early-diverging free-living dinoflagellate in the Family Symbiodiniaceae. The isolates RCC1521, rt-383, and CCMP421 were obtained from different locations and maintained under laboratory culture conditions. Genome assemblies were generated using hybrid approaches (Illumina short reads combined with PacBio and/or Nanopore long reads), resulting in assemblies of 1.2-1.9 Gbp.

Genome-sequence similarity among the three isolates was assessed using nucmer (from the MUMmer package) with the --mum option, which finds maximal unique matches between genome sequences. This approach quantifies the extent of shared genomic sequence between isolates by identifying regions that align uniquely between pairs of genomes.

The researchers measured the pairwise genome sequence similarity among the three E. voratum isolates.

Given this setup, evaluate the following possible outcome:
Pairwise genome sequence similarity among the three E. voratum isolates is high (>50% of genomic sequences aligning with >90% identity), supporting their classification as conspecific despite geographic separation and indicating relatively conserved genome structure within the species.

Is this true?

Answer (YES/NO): YES